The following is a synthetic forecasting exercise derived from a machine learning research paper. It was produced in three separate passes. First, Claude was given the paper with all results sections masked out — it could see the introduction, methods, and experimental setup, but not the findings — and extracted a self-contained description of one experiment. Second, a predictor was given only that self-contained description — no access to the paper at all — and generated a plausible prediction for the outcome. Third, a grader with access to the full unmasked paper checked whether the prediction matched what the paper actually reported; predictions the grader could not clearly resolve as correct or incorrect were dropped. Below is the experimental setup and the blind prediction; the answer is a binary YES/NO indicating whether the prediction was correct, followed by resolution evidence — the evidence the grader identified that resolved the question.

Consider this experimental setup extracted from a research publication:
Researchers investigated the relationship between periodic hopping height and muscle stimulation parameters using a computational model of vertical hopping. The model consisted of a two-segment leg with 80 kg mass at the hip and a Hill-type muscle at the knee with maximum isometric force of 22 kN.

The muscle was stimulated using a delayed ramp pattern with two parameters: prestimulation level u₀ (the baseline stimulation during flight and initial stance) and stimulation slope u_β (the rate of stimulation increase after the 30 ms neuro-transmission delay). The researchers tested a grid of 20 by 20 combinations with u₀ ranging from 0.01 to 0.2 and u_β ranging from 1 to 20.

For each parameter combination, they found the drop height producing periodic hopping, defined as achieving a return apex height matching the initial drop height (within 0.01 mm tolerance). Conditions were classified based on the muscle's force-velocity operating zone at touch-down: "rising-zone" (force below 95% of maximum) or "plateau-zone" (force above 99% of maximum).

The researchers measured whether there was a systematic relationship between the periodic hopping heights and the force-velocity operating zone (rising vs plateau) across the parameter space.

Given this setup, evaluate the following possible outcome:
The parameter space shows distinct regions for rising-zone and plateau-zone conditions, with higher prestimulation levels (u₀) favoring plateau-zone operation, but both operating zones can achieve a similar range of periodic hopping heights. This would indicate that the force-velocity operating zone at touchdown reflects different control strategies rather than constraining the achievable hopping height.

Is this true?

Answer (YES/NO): NO